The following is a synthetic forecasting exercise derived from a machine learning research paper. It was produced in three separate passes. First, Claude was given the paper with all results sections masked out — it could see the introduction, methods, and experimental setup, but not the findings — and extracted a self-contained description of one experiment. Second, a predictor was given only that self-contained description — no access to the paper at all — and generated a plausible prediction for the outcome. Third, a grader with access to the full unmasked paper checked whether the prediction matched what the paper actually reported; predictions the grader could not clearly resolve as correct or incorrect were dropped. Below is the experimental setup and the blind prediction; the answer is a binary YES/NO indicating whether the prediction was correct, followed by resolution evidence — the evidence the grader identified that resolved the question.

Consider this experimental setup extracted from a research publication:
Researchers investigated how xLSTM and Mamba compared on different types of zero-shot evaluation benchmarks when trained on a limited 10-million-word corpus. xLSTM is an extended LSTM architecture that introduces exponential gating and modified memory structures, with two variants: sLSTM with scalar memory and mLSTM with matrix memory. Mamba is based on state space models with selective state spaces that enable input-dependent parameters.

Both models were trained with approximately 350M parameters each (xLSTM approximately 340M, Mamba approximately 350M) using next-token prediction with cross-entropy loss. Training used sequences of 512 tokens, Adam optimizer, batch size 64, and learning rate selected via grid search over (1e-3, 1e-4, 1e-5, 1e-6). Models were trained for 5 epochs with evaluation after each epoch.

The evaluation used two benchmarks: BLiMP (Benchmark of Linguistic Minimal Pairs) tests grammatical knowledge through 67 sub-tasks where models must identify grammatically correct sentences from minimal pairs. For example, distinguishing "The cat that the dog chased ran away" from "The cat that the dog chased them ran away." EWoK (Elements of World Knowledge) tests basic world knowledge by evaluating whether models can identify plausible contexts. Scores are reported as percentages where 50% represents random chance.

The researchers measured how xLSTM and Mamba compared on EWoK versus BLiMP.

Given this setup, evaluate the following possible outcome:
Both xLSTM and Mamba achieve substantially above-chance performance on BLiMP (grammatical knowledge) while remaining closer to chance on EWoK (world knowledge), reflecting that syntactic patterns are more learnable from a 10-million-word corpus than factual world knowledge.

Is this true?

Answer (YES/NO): YES